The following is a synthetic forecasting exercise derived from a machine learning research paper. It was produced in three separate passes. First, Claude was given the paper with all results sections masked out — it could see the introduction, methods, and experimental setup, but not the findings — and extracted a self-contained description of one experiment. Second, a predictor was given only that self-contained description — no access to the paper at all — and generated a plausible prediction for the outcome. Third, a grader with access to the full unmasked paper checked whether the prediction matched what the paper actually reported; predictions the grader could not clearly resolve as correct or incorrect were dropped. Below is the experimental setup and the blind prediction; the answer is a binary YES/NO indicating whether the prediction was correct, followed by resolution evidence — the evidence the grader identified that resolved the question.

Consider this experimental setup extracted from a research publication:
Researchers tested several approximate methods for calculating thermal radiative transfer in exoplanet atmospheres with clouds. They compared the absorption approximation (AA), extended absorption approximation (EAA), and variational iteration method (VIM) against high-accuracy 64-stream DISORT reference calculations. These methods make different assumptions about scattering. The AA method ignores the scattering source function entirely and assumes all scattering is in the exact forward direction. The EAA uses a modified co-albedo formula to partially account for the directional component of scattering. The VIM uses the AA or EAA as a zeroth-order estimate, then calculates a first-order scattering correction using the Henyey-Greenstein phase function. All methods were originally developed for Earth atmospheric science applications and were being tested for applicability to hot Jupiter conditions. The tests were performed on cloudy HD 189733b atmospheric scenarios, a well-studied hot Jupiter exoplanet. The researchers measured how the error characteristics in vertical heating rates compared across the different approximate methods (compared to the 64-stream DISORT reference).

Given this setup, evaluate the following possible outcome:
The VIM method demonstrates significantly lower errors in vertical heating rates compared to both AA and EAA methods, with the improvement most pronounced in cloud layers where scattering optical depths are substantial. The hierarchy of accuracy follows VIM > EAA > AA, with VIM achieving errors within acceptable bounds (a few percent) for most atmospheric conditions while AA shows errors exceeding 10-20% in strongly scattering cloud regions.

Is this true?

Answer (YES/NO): NO